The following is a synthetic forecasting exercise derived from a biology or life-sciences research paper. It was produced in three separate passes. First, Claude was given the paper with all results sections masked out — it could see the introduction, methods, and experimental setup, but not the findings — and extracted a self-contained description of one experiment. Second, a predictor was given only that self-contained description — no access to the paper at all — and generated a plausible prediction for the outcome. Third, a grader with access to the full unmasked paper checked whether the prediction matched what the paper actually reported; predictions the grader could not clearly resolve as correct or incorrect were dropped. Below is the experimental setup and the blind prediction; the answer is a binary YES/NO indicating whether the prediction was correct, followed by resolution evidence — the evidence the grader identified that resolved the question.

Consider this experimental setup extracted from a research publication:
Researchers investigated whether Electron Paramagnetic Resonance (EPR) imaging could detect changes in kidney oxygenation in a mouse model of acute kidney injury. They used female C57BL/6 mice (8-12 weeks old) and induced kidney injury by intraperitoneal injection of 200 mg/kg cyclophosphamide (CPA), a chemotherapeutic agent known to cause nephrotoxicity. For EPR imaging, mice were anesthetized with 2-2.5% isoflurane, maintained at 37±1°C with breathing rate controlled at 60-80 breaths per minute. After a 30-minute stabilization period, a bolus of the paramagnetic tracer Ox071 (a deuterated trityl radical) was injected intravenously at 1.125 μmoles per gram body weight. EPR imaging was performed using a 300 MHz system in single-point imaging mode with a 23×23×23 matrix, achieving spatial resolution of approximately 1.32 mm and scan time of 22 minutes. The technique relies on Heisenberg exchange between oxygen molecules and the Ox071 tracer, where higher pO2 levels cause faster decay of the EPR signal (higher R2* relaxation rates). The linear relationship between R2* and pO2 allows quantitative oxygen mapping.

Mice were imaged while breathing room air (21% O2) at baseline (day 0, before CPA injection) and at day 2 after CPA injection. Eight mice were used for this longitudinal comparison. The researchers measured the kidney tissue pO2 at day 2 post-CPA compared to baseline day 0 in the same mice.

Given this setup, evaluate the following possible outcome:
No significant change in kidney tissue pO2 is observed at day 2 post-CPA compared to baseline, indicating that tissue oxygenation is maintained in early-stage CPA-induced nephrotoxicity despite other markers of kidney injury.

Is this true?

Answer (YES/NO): NO